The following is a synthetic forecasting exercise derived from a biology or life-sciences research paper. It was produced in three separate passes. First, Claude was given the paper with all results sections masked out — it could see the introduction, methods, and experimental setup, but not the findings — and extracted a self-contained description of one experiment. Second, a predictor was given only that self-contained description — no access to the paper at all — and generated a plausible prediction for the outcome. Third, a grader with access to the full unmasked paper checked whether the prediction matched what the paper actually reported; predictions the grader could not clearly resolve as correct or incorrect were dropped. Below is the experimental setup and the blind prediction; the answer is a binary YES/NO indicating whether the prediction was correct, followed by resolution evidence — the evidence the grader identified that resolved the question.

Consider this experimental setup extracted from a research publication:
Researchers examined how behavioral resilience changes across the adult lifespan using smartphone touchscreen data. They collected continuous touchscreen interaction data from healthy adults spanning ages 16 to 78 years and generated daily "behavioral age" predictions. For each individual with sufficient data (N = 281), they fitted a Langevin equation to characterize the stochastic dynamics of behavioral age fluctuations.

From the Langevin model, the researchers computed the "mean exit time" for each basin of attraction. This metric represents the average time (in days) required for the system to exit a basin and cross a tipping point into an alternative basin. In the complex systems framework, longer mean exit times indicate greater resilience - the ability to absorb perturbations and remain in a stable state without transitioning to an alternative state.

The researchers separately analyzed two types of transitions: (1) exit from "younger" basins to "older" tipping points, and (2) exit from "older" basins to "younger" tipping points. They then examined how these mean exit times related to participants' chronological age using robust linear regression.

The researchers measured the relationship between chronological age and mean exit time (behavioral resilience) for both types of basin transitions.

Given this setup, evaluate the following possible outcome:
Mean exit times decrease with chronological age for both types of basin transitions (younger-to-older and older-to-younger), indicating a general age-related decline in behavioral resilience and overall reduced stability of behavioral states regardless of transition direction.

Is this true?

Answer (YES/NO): NO